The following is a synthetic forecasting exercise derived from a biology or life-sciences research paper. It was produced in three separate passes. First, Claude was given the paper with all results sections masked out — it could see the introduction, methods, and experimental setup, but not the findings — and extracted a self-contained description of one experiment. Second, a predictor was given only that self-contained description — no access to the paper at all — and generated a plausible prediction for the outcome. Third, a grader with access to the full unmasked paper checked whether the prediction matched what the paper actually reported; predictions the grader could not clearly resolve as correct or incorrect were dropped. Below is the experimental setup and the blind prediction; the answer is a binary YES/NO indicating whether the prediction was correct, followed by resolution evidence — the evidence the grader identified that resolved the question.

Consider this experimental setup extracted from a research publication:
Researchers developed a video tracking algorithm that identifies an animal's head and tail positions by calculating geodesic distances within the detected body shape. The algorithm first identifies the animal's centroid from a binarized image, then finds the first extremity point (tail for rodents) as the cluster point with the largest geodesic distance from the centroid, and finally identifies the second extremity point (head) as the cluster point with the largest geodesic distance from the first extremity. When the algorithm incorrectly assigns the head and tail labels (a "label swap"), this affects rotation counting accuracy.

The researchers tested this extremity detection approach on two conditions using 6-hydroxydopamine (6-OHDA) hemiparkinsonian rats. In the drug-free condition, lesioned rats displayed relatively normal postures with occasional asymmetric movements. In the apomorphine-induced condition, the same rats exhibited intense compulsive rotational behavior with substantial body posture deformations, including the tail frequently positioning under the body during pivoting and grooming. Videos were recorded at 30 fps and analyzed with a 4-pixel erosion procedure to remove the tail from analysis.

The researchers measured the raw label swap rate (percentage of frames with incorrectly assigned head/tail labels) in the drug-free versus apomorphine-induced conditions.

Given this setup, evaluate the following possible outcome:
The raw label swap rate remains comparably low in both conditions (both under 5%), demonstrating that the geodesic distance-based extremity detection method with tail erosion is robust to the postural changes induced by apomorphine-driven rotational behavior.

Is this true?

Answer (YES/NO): NO